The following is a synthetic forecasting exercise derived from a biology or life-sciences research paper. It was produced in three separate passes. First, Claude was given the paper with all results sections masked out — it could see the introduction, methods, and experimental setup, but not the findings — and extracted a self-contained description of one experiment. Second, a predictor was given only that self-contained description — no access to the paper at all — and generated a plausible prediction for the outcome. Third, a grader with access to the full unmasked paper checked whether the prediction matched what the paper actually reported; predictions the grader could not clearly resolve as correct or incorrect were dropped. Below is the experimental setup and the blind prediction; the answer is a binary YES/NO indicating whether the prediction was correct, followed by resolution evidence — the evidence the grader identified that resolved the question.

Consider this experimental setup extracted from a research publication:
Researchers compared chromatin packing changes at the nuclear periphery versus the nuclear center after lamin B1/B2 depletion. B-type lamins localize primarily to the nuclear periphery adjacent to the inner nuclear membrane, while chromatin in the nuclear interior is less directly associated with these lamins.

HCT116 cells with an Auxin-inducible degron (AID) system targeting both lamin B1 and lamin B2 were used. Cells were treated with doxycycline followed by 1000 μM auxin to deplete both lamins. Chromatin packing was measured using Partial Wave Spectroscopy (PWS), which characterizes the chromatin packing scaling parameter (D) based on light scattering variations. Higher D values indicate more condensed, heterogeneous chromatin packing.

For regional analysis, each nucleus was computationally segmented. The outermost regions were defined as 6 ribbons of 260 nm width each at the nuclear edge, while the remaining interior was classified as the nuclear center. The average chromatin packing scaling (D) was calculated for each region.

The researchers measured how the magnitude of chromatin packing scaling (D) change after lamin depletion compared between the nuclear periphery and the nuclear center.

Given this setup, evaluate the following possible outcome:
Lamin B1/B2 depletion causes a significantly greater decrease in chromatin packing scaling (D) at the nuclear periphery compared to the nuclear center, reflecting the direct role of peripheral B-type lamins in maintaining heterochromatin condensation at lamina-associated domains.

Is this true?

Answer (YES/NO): NO